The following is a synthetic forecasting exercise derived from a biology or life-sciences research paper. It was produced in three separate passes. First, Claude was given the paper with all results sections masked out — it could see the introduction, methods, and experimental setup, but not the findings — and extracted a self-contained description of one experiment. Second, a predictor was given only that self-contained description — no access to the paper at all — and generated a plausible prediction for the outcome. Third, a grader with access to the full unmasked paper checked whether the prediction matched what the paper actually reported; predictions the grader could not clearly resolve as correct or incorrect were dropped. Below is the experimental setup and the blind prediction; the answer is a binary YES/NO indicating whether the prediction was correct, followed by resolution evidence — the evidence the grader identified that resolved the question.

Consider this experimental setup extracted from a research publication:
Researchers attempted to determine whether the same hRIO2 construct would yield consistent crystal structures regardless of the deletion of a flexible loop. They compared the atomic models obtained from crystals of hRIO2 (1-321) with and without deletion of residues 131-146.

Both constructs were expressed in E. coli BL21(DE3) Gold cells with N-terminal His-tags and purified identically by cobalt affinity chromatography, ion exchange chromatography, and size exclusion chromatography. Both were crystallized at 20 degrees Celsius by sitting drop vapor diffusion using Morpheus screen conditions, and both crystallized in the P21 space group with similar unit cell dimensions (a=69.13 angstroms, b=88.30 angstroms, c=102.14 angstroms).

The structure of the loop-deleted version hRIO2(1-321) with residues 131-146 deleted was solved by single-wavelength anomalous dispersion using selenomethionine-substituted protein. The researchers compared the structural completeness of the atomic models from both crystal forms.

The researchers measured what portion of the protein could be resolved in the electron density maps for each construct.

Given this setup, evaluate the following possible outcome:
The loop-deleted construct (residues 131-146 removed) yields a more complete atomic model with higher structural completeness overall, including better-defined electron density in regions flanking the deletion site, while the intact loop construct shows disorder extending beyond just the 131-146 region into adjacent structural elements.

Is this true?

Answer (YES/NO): YES